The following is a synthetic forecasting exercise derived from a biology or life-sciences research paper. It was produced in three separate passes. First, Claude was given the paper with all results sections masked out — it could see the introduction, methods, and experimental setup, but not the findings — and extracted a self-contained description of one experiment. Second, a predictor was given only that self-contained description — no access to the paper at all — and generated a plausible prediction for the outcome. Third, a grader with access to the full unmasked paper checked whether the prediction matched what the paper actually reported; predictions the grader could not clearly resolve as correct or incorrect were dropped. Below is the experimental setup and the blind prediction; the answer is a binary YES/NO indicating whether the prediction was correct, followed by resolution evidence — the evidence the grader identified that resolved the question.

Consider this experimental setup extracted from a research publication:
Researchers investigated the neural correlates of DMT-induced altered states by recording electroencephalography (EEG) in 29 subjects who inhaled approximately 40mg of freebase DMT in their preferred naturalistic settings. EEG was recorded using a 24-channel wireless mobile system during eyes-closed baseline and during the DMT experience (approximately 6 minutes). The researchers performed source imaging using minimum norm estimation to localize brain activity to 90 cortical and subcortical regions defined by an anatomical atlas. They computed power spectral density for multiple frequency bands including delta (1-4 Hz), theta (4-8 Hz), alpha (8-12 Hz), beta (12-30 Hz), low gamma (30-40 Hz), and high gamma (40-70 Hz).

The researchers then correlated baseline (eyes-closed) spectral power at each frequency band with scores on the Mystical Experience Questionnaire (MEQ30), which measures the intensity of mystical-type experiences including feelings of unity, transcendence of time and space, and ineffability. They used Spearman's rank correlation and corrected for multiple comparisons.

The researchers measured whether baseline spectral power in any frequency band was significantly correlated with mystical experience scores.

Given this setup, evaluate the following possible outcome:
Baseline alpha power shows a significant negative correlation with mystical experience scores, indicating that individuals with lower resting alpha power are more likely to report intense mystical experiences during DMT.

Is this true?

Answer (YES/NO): NO